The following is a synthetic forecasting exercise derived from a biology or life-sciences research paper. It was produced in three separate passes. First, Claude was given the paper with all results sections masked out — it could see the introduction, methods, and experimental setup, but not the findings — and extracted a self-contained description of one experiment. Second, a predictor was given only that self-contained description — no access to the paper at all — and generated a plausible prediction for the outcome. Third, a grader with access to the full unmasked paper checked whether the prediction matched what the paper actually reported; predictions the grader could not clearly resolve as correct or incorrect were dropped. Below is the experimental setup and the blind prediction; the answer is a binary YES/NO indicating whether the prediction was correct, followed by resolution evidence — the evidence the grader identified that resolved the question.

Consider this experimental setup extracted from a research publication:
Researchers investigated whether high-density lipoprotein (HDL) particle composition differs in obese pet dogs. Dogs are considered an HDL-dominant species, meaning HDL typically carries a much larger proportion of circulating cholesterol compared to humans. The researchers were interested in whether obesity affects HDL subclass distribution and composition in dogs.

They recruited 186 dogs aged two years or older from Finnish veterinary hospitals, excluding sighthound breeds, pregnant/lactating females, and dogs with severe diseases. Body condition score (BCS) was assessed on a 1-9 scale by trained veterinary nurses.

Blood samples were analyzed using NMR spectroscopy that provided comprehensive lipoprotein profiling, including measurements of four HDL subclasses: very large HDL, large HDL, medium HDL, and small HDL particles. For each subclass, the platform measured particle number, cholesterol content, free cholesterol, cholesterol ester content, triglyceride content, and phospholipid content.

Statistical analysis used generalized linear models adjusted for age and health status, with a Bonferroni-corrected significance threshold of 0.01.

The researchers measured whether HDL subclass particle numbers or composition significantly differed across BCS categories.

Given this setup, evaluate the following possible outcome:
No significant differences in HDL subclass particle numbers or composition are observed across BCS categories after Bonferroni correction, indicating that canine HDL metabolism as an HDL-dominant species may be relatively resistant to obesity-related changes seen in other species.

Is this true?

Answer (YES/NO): NO